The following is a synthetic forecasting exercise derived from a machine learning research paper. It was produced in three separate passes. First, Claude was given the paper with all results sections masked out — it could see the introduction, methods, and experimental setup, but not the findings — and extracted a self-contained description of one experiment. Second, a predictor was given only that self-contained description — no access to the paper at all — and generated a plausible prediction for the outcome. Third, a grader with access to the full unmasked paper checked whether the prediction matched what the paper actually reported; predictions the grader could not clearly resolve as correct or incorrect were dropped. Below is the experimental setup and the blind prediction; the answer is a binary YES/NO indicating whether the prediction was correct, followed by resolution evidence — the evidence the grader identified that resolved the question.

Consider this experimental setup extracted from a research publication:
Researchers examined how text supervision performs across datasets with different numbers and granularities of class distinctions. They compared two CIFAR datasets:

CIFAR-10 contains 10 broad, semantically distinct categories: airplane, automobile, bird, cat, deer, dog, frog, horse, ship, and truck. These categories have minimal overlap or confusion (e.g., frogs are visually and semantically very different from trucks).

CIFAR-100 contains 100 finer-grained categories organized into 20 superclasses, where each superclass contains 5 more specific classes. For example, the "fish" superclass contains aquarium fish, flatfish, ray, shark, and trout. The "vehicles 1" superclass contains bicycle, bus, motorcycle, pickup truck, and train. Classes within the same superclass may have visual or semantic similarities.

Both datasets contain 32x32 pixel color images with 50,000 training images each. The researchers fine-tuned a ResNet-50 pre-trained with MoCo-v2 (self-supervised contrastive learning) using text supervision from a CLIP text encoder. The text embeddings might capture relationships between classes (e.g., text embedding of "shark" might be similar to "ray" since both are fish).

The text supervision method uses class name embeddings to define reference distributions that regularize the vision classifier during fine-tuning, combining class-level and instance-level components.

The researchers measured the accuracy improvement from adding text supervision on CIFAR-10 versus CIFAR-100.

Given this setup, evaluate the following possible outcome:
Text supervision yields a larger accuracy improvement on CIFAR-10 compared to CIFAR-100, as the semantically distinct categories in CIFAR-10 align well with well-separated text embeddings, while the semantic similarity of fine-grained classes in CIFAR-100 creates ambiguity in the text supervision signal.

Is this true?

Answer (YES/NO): NO